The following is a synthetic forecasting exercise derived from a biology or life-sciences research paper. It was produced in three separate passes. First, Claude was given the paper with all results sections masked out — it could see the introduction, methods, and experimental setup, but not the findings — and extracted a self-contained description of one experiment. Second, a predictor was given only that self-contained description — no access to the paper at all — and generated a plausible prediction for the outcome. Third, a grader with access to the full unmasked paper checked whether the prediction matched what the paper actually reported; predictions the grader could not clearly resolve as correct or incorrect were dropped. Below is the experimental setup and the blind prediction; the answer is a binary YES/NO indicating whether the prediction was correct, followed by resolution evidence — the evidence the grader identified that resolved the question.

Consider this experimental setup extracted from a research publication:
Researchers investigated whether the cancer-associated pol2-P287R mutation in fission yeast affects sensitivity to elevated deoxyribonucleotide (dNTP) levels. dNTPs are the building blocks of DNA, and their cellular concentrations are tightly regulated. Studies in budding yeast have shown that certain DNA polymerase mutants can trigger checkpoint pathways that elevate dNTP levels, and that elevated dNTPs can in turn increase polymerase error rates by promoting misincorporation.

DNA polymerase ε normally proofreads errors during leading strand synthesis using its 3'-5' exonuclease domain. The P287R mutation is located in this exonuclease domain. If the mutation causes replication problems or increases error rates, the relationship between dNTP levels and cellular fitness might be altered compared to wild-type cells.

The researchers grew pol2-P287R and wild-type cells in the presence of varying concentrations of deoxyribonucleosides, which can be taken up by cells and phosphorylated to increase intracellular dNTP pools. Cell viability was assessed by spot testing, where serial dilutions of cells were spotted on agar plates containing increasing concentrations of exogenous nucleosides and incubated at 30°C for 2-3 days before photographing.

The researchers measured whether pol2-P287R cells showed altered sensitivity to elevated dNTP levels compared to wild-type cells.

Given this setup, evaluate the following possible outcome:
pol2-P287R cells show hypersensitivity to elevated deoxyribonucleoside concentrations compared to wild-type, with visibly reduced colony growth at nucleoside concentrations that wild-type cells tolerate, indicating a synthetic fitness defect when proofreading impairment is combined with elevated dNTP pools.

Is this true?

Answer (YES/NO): YES